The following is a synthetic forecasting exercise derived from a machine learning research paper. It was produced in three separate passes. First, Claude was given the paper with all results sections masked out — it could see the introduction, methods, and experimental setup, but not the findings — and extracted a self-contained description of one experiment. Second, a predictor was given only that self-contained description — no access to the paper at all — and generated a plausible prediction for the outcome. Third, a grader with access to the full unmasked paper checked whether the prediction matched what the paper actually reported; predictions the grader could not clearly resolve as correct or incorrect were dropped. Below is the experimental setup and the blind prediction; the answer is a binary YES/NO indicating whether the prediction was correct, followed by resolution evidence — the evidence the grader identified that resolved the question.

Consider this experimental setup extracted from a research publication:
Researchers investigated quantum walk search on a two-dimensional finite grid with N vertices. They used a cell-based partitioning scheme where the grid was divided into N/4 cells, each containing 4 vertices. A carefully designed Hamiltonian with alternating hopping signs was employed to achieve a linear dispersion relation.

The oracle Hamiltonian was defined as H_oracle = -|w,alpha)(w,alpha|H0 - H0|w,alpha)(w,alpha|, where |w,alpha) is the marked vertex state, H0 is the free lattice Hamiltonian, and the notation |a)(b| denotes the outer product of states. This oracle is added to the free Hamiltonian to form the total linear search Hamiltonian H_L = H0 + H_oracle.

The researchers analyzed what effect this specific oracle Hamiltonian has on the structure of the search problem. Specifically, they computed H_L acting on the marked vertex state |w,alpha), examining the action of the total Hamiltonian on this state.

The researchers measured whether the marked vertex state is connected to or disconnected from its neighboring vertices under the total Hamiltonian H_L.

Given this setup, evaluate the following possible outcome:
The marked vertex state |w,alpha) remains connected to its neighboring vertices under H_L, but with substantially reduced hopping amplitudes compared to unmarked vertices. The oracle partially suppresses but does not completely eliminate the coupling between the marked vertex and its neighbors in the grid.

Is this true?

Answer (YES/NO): NO